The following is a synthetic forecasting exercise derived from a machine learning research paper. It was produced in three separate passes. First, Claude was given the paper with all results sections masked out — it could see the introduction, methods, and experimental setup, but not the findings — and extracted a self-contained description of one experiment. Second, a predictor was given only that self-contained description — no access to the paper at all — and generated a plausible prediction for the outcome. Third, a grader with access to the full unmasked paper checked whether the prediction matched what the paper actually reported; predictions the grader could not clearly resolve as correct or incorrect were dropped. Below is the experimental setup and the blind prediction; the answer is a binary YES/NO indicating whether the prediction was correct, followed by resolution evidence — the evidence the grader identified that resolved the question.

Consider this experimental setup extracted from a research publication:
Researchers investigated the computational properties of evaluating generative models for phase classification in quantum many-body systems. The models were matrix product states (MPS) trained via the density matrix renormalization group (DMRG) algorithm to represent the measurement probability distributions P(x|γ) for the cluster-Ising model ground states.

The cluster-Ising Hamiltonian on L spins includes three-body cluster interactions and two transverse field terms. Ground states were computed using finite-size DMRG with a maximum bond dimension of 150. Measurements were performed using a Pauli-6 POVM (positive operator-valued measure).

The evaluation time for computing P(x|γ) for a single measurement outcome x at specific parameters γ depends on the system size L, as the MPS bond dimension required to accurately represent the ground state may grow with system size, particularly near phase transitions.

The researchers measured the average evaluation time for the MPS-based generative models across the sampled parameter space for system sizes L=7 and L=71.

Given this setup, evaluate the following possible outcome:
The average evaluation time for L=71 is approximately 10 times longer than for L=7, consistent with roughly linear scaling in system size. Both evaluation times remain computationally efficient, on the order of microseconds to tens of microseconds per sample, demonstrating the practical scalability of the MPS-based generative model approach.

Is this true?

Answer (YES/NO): NO